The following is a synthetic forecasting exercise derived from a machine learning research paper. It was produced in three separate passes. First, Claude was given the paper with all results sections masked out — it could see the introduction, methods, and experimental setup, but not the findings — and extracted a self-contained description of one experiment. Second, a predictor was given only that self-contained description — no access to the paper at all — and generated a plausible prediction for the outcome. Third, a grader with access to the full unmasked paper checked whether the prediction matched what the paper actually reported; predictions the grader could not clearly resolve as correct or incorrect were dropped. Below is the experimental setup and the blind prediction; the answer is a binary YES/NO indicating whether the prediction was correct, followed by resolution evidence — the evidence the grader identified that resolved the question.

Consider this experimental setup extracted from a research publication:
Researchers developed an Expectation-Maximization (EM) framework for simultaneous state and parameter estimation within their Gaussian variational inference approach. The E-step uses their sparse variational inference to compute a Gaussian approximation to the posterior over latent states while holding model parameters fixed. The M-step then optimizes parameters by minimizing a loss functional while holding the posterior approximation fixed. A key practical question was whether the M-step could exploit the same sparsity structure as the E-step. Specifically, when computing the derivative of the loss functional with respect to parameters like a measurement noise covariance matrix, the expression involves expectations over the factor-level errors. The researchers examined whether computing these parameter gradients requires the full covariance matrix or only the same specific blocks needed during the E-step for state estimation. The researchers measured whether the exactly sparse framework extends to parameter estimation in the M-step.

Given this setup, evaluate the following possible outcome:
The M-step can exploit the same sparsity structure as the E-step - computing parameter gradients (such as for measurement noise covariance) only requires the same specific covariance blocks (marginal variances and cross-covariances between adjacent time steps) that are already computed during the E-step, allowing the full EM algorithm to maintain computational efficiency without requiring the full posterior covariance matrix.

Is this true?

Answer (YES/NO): YES